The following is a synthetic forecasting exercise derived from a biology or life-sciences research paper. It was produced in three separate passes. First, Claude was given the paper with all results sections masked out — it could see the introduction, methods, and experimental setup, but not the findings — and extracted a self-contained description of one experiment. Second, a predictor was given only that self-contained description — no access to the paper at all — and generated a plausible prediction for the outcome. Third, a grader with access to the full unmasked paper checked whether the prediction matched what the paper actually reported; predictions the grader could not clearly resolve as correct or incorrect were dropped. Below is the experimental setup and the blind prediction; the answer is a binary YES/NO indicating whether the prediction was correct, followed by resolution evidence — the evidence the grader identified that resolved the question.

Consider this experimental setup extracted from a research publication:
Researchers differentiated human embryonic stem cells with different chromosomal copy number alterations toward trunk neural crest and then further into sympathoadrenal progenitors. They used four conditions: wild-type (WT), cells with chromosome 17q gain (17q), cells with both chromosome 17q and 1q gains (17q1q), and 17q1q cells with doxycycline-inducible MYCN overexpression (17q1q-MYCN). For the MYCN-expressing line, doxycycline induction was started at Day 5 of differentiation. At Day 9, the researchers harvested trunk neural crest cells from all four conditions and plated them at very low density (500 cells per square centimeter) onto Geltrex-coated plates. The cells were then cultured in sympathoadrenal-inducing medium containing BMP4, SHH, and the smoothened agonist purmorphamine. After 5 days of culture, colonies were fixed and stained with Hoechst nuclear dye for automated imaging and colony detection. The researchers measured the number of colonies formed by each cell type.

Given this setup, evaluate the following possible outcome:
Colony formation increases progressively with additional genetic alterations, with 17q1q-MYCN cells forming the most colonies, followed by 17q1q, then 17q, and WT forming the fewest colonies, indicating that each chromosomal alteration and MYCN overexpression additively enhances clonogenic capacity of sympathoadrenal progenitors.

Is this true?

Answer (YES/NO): NO